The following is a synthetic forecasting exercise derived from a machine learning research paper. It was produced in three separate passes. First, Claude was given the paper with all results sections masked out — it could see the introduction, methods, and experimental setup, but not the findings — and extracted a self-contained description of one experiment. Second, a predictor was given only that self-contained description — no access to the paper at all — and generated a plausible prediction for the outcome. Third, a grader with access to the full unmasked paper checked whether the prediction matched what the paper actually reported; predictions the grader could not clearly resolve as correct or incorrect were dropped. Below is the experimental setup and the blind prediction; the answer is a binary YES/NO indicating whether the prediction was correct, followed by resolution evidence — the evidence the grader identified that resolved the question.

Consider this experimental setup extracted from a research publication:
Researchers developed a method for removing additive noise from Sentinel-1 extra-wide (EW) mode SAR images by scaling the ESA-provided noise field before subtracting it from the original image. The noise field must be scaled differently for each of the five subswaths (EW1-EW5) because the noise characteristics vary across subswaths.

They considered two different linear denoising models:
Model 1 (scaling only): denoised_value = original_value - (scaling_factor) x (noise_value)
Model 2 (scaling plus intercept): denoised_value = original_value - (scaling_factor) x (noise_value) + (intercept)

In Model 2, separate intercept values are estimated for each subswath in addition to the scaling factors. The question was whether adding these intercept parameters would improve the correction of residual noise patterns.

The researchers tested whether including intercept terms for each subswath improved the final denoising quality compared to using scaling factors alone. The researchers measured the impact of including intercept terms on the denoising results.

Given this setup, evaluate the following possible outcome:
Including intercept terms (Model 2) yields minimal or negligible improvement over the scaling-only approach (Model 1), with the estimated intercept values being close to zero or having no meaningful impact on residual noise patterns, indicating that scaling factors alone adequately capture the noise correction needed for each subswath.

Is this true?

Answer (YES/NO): NO